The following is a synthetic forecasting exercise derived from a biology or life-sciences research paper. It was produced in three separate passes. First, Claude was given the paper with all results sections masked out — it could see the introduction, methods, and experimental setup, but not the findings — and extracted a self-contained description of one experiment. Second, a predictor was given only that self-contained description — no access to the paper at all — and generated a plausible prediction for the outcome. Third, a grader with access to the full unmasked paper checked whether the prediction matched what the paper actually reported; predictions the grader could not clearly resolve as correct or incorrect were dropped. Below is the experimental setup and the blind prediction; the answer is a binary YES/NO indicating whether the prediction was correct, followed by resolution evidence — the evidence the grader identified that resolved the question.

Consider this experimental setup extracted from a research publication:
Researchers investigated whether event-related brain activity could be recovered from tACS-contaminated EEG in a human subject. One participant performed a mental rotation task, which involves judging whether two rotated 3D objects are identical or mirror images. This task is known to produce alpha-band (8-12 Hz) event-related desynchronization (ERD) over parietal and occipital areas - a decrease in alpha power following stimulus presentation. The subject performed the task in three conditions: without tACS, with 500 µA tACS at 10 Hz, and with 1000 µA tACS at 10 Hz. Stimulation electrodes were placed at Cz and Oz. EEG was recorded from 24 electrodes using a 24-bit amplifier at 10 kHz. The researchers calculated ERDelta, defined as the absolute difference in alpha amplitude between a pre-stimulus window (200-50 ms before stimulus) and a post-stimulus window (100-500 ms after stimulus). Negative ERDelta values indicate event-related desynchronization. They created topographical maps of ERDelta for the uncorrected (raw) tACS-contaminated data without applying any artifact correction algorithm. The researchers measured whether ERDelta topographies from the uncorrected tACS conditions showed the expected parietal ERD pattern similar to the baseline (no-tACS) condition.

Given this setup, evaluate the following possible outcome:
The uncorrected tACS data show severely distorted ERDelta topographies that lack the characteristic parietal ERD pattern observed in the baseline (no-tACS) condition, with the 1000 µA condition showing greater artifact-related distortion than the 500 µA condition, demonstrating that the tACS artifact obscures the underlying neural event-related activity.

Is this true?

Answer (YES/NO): NO